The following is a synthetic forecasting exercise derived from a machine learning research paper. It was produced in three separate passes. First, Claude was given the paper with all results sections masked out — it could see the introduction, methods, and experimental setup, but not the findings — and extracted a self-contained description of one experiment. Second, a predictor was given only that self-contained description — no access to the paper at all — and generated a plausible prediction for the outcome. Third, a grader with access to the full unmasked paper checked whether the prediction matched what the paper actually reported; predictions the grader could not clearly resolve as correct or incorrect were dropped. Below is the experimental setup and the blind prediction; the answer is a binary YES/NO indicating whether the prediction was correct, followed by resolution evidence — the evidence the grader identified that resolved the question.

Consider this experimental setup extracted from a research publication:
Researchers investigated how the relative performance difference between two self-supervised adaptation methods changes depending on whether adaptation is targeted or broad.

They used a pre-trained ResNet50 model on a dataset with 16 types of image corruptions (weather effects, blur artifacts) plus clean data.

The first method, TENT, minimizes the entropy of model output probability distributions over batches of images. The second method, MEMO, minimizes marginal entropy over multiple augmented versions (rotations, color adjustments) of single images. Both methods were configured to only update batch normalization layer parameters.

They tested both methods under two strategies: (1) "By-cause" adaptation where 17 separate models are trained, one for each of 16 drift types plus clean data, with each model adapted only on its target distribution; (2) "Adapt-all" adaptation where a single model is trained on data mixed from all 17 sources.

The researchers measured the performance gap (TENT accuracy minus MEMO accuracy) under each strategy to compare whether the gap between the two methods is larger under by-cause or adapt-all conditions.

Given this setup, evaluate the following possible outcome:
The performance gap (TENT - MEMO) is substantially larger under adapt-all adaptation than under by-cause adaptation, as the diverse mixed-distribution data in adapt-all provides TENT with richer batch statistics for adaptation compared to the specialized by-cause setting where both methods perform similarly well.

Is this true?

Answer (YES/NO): NO